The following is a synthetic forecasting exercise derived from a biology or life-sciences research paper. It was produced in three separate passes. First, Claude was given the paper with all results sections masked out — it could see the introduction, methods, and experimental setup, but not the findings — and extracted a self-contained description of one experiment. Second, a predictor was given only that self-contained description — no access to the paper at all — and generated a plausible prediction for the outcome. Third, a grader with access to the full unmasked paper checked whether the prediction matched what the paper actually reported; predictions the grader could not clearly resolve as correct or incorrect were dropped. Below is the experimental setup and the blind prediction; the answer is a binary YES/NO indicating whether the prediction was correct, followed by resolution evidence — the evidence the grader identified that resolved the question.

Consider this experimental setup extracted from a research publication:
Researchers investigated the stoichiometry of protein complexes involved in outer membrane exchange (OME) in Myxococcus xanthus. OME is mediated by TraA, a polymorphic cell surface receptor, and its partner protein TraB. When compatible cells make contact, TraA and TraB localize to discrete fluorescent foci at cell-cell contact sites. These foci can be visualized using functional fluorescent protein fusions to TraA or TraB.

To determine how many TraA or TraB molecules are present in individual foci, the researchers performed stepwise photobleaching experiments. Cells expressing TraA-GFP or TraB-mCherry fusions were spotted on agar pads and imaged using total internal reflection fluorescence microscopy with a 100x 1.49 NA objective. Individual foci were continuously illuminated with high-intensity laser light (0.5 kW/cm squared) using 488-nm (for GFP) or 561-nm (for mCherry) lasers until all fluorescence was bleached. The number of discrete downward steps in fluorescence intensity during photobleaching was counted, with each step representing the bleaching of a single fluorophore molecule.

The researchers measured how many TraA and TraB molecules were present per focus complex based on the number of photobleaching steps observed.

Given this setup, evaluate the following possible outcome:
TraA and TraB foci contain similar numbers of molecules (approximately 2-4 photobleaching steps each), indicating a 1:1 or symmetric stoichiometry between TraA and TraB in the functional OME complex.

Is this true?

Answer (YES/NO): NO